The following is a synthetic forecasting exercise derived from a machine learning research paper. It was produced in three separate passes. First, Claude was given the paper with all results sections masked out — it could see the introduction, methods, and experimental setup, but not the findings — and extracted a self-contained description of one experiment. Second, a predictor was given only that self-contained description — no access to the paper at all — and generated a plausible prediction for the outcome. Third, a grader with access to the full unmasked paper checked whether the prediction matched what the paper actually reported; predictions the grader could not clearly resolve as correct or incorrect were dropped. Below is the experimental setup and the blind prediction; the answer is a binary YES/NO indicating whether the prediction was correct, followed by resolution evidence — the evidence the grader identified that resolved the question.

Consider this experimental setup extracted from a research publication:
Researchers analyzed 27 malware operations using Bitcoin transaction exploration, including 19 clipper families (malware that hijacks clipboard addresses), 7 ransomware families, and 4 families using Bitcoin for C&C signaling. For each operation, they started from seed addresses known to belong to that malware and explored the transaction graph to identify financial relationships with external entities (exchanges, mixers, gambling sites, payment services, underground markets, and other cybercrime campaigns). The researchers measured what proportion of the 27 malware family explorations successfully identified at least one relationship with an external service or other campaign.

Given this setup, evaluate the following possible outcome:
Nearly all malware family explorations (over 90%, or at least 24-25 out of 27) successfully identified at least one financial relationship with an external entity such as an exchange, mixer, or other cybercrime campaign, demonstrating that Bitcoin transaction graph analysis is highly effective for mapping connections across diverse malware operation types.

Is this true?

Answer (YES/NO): YES